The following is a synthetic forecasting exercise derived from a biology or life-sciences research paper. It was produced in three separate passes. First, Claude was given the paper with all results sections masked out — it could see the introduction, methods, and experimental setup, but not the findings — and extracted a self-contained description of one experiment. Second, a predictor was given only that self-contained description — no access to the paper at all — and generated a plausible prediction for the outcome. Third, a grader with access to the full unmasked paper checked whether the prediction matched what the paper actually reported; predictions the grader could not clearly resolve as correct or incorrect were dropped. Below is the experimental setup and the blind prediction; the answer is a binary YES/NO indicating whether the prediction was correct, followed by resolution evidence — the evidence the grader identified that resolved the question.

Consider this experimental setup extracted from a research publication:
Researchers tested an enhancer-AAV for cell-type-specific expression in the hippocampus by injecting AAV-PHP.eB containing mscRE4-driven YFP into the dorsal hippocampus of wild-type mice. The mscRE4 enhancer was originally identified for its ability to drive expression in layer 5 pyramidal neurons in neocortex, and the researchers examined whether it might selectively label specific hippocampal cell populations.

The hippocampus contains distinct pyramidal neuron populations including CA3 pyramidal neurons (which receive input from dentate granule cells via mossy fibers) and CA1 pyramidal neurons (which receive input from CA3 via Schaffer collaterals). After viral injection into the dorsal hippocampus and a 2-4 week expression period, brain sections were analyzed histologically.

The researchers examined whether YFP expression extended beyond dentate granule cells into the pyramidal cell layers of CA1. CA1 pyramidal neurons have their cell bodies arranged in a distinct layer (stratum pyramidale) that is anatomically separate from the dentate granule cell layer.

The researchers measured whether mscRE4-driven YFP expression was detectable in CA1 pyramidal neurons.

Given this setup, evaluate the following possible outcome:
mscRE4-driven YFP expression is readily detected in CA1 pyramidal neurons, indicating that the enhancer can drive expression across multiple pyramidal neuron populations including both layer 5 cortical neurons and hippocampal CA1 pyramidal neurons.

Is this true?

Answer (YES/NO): NO